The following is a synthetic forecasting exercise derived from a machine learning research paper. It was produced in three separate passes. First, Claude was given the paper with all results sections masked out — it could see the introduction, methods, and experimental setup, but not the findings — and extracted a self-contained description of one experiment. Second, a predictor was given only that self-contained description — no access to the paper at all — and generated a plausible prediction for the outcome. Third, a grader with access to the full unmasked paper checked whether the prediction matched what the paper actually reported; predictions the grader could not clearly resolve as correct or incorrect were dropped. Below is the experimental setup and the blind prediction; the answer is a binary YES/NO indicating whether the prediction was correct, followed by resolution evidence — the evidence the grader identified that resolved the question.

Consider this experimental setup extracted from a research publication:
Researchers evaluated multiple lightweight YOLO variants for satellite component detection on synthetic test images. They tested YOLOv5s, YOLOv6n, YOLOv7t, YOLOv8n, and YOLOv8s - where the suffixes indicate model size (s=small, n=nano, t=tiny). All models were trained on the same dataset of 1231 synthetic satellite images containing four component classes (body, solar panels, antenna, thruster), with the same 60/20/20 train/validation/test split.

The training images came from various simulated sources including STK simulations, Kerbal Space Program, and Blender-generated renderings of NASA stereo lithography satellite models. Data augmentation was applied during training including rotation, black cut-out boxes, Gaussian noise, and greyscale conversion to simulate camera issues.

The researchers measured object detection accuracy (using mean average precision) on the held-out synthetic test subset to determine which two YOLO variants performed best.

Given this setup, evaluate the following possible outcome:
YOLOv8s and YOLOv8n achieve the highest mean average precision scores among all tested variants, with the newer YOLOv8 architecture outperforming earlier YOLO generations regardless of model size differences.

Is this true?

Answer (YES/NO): NO